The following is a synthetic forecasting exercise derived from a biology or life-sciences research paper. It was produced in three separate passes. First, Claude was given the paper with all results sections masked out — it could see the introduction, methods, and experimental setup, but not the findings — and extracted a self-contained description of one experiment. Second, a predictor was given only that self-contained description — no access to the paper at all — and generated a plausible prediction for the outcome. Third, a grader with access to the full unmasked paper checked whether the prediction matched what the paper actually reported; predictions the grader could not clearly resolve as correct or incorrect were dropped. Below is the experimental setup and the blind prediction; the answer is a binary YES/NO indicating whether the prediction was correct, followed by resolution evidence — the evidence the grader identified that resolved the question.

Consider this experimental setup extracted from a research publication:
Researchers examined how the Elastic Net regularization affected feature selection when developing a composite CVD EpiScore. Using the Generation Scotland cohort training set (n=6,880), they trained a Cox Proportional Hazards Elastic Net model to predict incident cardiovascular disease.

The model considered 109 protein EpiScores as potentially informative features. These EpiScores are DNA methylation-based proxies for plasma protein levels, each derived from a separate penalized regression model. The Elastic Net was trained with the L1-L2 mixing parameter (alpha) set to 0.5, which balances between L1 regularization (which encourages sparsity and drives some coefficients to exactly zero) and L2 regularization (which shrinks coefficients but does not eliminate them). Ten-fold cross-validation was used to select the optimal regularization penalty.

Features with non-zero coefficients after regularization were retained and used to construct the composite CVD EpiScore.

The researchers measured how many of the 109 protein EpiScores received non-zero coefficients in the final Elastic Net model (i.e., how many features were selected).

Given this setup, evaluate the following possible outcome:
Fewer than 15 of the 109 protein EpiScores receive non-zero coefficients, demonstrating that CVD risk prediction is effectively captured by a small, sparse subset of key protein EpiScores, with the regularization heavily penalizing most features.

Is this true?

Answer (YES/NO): NO